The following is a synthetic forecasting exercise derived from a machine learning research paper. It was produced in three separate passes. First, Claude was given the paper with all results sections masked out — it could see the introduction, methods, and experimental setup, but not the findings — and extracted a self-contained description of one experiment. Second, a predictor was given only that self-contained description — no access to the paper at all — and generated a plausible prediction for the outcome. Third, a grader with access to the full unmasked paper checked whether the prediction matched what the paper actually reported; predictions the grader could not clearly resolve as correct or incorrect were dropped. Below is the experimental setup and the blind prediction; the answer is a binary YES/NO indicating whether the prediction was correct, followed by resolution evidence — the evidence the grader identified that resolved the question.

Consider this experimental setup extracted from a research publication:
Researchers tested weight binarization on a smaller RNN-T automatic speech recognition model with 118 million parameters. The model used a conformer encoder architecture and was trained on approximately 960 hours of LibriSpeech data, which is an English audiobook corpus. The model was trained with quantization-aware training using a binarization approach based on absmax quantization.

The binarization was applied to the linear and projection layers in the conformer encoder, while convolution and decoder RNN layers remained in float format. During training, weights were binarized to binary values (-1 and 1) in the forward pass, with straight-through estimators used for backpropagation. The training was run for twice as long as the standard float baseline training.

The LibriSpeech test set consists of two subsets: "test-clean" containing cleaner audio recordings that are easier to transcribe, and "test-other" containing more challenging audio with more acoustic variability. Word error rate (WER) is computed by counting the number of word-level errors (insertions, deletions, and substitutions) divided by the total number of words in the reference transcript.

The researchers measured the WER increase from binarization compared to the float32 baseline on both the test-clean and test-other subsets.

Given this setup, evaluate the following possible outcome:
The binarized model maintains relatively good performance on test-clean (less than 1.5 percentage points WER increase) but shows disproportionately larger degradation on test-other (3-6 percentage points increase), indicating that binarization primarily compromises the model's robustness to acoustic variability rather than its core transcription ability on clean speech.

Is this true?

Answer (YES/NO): NO